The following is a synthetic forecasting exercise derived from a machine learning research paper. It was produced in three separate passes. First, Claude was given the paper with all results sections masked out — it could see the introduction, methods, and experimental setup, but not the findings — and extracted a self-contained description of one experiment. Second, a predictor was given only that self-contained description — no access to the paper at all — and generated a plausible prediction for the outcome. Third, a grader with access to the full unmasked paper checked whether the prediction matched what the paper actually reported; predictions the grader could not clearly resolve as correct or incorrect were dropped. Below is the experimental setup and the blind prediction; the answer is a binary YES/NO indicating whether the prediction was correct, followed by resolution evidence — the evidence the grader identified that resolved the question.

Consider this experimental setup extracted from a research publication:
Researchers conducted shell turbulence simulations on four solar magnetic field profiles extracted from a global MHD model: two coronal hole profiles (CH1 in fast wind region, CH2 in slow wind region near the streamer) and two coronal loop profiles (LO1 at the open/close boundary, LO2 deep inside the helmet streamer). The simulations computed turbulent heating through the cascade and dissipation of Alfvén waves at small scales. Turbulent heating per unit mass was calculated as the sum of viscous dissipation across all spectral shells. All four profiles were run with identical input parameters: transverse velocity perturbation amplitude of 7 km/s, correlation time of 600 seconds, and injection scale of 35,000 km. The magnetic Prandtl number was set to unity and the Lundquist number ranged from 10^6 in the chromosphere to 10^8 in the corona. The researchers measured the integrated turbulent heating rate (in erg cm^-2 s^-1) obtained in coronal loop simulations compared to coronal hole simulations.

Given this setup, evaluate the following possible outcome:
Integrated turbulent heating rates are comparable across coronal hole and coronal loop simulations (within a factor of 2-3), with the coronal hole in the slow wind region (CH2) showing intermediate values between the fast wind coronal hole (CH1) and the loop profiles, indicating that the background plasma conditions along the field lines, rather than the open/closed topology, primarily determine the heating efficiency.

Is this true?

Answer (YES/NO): NO